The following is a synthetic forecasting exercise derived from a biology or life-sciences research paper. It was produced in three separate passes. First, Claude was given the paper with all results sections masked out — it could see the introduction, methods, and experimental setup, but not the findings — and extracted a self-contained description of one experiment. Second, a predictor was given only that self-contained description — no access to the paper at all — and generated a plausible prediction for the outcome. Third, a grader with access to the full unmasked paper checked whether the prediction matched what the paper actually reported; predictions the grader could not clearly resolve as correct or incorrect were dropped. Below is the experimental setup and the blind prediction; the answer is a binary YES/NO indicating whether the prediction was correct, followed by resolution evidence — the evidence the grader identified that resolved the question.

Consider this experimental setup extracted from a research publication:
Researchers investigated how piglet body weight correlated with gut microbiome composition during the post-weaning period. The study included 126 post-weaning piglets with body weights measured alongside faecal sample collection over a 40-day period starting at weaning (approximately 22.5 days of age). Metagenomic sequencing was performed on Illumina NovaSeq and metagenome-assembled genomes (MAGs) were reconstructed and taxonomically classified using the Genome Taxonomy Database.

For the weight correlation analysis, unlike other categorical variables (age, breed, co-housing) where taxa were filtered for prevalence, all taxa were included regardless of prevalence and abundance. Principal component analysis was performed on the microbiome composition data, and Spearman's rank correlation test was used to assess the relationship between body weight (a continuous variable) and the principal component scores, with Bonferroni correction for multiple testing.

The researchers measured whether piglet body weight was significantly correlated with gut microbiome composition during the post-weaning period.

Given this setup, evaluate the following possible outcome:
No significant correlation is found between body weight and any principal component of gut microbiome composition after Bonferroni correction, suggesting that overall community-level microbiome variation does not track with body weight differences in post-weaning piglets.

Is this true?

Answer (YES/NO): NO